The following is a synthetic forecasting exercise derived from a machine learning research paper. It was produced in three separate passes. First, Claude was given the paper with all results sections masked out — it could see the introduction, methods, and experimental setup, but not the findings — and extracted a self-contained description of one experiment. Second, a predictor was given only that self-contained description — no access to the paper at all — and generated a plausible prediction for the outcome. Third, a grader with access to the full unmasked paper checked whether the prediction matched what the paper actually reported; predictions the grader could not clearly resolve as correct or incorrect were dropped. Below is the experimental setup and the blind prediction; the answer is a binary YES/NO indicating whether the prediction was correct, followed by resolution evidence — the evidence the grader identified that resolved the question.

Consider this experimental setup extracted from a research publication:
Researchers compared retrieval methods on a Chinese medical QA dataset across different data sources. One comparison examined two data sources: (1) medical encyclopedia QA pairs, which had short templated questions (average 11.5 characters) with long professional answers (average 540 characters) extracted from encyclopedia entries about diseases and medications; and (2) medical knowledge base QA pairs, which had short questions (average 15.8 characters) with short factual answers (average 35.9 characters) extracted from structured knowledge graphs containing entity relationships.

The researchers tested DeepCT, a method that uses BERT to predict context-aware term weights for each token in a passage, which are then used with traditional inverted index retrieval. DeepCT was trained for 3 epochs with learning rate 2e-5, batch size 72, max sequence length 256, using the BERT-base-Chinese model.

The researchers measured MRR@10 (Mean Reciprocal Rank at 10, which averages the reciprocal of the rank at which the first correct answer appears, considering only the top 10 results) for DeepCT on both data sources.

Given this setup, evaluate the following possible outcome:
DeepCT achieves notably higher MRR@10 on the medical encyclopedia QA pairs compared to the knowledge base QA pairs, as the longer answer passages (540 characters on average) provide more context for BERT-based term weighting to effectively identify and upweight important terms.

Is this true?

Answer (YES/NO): YES